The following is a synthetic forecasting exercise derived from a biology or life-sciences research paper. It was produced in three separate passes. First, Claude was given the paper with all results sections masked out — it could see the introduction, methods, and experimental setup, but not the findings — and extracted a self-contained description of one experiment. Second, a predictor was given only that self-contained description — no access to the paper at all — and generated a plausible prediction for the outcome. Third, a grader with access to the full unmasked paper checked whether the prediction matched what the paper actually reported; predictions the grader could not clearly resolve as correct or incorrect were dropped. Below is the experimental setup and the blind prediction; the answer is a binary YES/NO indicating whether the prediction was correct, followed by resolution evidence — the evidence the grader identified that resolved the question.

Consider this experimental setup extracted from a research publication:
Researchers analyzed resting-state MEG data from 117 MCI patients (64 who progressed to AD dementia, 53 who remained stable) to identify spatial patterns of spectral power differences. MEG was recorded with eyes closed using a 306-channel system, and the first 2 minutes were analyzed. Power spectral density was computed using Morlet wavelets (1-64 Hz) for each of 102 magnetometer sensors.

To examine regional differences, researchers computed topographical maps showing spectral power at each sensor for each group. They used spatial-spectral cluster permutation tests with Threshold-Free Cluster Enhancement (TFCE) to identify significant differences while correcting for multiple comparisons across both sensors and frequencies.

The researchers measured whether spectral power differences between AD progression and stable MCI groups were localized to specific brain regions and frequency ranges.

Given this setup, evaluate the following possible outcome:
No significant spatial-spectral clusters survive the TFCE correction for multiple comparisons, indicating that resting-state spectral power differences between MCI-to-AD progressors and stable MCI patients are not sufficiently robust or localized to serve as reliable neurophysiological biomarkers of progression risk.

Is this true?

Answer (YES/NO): NO